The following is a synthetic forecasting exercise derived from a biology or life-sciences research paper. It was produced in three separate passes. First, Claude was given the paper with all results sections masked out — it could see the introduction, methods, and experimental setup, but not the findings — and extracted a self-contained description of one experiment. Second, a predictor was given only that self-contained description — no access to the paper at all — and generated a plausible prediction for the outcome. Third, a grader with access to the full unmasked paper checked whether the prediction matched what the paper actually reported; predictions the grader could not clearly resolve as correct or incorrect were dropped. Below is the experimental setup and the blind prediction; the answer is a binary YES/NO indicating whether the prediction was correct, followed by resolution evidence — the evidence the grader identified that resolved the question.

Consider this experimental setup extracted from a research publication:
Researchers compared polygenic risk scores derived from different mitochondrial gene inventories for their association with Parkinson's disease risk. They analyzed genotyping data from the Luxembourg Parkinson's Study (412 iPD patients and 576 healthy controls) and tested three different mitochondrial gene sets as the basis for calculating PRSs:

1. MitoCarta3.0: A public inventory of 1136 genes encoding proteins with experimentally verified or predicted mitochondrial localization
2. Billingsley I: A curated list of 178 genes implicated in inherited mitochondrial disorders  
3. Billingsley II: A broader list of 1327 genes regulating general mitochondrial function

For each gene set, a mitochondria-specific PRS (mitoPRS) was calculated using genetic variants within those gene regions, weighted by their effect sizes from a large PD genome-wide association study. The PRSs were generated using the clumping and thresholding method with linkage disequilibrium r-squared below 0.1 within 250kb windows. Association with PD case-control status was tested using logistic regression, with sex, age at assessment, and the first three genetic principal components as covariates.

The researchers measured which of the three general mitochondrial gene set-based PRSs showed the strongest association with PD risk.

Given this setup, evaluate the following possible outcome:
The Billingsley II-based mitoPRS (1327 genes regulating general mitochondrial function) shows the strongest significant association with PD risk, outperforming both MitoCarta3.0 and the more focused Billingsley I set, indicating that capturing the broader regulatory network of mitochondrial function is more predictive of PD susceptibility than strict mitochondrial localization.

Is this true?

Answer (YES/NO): YES